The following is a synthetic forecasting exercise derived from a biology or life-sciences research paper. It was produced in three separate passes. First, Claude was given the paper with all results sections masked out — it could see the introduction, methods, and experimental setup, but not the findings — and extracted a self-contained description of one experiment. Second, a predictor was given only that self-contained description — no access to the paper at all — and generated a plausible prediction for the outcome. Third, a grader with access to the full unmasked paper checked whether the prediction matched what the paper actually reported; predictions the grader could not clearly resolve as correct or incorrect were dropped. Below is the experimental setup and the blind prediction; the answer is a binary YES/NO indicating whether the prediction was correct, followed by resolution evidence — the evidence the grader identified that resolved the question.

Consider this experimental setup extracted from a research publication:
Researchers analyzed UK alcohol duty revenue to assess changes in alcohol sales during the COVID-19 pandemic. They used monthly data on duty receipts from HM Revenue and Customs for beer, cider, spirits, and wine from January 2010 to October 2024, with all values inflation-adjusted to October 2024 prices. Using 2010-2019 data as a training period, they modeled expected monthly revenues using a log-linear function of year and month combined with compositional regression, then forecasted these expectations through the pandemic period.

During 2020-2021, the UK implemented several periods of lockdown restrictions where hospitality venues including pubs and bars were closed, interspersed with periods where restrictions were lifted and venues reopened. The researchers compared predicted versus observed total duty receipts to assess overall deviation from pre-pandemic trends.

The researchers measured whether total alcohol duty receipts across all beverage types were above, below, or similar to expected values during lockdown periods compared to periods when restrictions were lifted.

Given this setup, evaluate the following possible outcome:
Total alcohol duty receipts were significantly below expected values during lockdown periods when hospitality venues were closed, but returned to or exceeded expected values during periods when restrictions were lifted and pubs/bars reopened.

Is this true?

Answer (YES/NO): YES